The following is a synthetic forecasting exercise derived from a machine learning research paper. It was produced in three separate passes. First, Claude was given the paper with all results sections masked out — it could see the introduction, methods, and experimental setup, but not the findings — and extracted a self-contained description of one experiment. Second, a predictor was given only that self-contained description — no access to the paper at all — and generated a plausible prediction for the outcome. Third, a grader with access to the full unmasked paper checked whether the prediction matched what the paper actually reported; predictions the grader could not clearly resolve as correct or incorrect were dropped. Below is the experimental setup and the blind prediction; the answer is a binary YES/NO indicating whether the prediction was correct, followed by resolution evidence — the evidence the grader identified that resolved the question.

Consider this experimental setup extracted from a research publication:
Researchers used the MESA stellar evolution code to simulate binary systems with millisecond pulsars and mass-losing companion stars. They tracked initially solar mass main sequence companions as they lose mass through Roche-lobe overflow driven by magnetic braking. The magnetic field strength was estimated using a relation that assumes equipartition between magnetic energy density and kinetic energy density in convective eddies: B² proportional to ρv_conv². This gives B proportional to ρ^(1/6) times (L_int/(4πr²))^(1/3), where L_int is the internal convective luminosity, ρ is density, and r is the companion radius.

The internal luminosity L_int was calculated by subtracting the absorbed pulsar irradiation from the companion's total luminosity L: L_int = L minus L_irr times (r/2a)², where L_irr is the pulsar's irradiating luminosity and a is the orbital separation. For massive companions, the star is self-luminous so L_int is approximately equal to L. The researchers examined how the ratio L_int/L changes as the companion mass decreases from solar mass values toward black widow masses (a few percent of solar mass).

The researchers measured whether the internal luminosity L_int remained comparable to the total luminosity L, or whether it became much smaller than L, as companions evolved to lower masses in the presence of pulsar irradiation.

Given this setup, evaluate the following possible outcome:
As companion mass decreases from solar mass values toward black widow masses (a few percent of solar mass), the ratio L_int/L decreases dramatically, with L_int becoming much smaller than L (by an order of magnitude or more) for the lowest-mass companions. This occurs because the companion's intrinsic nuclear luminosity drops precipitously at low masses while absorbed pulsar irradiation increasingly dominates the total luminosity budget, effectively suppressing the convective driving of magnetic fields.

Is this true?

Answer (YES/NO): YES